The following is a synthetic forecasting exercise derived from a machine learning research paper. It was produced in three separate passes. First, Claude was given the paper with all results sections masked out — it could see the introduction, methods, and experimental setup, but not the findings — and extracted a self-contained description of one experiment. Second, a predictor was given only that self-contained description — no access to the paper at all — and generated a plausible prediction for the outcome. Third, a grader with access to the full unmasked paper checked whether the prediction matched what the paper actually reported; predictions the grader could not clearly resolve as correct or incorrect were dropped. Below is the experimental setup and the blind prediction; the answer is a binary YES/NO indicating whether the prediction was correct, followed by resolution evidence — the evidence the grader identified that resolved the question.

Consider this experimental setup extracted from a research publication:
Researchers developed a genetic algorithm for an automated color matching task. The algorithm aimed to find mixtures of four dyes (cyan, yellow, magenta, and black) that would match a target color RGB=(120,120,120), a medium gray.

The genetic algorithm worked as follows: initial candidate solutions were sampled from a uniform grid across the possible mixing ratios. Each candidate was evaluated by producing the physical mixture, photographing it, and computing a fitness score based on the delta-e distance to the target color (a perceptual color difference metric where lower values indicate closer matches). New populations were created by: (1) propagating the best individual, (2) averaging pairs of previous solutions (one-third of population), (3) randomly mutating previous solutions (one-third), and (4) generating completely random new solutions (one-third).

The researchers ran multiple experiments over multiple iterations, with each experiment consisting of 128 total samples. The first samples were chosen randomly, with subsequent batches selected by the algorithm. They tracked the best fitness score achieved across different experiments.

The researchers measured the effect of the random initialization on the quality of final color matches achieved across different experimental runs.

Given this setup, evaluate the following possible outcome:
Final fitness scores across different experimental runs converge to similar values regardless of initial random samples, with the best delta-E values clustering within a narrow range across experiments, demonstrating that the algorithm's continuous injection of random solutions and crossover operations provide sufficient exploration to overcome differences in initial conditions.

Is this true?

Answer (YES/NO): NO